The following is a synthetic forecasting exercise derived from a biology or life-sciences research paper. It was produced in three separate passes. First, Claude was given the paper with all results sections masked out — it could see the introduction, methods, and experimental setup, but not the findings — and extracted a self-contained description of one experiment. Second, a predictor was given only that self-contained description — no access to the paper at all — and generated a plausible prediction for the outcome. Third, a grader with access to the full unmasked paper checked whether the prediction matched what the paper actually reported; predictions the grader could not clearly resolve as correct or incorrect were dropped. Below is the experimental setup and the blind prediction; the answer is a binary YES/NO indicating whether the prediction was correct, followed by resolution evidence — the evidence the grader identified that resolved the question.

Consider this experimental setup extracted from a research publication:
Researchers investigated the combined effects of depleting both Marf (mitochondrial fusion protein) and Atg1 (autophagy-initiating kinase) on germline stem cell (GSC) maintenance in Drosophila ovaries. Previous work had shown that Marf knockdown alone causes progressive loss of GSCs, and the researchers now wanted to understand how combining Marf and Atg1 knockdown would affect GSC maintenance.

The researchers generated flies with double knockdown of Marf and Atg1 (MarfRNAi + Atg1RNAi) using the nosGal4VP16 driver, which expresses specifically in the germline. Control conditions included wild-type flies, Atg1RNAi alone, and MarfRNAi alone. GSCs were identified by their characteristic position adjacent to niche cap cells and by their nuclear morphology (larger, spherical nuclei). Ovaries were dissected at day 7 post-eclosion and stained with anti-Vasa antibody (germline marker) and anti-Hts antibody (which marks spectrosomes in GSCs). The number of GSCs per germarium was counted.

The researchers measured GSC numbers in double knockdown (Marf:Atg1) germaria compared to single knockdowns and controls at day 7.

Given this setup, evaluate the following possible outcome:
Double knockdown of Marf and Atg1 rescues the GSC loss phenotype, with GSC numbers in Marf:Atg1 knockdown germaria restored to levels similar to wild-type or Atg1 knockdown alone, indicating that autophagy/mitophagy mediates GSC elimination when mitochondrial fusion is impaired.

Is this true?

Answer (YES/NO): NO